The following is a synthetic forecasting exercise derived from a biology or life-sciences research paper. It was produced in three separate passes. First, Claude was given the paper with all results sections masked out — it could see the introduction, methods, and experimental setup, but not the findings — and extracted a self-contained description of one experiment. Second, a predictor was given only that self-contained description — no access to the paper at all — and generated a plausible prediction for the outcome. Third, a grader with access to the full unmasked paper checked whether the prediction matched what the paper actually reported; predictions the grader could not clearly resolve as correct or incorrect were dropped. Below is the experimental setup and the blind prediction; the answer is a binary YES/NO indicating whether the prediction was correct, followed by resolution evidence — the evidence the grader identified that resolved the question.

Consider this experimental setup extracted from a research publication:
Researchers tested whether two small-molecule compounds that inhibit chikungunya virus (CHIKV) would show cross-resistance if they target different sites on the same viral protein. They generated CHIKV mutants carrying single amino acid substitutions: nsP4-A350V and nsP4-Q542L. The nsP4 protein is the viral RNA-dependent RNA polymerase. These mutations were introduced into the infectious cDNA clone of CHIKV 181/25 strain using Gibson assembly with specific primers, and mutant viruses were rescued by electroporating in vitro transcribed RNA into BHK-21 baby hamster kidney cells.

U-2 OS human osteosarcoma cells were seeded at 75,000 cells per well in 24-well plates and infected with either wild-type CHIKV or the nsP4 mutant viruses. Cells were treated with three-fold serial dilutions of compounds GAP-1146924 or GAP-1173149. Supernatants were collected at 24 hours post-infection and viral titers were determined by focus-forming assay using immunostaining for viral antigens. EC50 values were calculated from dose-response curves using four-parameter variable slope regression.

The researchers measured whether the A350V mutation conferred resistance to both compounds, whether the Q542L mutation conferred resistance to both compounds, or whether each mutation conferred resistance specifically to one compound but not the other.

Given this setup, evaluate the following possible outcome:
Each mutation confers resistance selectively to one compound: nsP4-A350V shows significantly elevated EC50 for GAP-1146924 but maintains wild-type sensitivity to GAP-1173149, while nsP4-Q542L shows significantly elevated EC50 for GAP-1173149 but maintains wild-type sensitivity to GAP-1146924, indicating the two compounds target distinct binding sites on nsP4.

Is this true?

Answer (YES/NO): NO